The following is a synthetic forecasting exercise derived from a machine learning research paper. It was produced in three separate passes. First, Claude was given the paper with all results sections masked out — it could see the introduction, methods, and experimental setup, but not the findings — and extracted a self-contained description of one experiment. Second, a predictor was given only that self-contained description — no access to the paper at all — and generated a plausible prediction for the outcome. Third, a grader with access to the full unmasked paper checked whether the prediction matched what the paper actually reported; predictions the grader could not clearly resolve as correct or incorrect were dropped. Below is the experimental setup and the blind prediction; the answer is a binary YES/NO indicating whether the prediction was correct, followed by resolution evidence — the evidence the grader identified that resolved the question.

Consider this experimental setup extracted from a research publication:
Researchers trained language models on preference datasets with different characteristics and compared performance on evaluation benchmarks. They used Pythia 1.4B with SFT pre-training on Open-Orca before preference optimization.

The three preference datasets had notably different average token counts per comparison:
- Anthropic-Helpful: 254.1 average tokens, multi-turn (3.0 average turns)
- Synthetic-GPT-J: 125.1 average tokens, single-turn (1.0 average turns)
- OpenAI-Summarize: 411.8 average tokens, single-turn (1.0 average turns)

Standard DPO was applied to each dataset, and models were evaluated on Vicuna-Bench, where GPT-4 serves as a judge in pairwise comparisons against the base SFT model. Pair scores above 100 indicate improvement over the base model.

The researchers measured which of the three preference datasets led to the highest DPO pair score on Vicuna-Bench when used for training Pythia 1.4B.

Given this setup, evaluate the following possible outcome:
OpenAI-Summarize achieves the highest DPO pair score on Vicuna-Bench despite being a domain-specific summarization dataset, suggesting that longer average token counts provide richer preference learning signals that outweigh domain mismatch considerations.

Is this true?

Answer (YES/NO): NO